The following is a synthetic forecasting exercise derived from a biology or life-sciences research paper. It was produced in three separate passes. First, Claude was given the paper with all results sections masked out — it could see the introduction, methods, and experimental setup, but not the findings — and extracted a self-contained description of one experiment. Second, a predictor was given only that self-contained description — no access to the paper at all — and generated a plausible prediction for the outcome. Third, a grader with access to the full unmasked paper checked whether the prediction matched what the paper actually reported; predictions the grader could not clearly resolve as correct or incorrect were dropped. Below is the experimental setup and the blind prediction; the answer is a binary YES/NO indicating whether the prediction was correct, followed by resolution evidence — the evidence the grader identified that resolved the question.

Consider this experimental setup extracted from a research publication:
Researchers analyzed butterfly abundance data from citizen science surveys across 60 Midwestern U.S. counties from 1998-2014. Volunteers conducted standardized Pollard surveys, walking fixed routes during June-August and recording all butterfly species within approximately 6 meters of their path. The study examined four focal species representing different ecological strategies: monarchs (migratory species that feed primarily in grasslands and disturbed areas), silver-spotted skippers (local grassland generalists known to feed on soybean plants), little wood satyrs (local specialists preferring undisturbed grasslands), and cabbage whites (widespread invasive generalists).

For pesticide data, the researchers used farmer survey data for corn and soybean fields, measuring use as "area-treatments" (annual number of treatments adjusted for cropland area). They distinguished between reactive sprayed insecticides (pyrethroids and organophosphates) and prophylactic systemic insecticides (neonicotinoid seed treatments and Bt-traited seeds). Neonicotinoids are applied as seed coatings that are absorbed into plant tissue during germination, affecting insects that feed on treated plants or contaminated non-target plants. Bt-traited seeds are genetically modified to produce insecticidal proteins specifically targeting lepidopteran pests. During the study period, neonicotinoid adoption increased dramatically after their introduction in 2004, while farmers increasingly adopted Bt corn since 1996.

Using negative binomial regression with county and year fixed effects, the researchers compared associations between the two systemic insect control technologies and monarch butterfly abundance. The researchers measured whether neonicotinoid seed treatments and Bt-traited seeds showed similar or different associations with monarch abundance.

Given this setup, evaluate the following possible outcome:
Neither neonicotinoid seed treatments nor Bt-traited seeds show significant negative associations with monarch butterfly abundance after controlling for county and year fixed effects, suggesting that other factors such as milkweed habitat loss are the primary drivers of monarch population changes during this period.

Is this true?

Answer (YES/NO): NO